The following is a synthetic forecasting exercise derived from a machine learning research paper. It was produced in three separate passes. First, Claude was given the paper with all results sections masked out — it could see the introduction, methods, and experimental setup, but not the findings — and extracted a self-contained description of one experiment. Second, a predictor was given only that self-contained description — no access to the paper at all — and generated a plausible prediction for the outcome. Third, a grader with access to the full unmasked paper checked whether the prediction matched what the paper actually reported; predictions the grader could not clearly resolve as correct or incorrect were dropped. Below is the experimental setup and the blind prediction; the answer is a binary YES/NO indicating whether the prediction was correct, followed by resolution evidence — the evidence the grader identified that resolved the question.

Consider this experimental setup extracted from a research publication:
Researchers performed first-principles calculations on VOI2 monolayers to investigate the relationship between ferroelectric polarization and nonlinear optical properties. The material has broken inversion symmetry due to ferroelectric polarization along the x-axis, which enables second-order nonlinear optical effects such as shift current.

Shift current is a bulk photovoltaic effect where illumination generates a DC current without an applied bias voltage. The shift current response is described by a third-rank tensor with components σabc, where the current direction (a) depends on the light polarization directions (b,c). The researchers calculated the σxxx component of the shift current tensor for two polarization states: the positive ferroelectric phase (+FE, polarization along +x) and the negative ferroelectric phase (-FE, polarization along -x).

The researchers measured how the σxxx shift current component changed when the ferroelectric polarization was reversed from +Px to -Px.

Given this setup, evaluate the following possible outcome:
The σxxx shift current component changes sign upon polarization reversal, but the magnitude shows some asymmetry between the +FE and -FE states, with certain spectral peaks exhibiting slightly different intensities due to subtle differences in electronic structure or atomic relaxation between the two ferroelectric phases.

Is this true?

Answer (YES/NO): NO